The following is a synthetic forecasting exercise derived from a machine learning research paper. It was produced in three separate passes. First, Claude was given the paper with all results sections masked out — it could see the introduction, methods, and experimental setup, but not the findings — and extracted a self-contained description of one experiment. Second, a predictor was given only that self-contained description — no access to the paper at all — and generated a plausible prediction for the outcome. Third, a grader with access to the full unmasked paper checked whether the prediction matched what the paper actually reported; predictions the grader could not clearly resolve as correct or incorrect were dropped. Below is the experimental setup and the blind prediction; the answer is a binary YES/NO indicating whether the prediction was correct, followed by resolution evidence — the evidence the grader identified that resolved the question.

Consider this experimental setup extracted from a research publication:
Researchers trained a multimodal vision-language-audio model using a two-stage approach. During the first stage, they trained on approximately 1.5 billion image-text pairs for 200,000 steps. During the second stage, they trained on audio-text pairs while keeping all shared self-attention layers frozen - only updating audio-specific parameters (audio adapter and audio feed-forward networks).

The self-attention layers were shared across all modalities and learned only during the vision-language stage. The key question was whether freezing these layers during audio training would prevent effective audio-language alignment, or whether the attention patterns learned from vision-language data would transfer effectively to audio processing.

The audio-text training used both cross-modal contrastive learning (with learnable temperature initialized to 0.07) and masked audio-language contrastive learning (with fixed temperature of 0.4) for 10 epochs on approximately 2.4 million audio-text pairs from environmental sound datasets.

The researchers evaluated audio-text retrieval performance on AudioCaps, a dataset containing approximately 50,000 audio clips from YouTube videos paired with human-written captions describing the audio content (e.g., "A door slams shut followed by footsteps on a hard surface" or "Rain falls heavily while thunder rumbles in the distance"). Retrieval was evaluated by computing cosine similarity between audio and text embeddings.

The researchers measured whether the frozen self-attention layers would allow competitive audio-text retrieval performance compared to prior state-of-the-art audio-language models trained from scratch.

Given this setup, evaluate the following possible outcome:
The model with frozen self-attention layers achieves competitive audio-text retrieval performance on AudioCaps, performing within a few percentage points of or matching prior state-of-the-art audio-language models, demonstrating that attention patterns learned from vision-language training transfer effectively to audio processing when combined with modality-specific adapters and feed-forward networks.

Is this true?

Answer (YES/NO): NO